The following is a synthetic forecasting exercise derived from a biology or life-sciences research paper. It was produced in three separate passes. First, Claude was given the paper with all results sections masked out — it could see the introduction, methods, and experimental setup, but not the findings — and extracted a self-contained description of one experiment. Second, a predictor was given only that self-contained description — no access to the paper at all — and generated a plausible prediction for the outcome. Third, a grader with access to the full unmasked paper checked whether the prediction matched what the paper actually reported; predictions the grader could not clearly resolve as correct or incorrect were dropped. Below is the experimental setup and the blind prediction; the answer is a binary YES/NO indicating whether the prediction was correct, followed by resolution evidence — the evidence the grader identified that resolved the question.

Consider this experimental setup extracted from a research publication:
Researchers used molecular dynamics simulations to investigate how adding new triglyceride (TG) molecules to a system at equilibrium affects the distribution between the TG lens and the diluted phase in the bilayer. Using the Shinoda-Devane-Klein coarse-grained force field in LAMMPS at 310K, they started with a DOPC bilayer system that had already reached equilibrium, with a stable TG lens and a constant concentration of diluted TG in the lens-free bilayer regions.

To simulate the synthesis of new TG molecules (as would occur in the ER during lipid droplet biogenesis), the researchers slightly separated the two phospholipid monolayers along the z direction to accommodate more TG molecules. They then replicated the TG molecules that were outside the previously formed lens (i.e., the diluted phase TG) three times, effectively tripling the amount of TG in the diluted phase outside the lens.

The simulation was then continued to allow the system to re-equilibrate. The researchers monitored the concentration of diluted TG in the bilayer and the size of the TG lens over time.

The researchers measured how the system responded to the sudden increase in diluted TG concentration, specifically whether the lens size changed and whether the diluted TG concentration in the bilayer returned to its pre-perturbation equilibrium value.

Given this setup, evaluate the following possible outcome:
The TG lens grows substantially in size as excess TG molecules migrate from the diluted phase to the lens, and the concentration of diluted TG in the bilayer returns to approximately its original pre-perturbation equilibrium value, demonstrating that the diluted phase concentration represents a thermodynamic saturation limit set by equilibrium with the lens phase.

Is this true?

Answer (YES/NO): YES